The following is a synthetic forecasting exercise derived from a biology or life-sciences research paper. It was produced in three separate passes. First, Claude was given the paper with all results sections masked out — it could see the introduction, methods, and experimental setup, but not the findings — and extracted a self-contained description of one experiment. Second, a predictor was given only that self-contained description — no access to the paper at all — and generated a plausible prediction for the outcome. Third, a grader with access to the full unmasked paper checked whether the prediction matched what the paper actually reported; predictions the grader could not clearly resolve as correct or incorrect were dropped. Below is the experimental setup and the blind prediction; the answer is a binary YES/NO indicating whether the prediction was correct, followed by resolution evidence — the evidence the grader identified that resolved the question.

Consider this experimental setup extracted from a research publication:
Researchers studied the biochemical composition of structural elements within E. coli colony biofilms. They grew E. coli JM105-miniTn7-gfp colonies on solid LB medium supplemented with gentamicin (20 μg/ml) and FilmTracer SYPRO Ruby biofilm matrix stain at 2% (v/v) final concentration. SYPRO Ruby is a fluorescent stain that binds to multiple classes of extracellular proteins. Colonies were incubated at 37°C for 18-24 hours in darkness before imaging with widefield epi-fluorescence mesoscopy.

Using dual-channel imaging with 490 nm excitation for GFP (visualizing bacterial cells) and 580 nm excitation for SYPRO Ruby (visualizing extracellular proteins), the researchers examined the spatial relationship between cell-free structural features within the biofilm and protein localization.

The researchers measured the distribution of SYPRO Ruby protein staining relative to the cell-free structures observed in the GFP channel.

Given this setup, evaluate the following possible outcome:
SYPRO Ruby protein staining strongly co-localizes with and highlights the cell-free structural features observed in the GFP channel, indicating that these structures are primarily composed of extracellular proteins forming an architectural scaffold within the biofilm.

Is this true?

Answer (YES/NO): YES